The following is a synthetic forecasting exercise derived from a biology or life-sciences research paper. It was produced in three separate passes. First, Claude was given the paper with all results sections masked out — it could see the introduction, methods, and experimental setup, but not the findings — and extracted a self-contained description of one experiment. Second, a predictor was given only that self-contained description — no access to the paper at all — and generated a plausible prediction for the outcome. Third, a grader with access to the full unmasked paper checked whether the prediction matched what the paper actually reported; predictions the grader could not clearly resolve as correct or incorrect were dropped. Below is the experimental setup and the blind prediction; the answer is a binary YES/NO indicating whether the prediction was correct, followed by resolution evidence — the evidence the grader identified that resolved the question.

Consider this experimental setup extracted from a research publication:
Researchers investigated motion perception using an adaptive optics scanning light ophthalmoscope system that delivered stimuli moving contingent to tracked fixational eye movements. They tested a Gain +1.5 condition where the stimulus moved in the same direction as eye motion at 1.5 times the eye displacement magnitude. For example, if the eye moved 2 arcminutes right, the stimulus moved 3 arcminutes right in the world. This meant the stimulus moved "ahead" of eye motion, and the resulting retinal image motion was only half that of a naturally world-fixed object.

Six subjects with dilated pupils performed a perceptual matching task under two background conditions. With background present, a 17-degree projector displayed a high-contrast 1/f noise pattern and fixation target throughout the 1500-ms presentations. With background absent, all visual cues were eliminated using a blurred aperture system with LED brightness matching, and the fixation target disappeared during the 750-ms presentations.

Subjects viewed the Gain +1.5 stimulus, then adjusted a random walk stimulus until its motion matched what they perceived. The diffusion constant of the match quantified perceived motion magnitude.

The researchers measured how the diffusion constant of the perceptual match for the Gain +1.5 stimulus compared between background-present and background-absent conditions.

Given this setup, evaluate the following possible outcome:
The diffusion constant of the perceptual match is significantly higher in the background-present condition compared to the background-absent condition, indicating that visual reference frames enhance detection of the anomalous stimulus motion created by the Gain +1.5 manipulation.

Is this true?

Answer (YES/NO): YES